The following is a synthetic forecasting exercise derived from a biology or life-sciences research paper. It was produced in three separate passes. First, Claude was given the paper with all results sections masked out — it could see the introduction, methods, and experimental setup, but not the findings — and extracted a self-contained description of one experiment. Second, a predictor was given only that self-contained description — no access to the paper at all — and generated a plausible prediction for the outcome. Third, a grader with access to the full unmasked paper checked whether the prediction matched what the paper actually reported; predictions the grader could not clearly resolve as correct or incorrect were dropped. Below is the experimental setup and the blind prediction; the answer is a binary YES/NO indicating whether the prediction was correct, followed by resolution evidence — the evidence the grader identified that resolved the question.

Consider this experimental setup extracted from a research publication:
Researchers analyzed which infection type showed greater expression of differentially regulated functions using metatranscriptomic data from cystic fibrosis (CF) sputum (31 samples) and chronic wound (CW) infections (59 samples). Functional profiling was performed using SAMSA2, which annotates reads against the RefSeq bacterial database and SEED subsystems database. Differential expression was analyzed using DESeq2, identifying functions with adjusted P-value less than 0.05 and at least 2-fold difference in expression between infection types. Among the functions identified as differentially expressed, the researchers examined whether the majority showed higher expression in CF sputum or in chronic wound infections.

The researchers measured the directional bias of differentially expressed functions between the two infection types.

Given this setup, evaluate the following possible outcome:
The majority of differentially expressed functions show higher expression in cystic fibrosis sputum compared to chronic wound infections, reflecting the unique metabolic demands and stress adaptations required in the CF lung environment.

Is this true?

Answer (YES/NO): NO